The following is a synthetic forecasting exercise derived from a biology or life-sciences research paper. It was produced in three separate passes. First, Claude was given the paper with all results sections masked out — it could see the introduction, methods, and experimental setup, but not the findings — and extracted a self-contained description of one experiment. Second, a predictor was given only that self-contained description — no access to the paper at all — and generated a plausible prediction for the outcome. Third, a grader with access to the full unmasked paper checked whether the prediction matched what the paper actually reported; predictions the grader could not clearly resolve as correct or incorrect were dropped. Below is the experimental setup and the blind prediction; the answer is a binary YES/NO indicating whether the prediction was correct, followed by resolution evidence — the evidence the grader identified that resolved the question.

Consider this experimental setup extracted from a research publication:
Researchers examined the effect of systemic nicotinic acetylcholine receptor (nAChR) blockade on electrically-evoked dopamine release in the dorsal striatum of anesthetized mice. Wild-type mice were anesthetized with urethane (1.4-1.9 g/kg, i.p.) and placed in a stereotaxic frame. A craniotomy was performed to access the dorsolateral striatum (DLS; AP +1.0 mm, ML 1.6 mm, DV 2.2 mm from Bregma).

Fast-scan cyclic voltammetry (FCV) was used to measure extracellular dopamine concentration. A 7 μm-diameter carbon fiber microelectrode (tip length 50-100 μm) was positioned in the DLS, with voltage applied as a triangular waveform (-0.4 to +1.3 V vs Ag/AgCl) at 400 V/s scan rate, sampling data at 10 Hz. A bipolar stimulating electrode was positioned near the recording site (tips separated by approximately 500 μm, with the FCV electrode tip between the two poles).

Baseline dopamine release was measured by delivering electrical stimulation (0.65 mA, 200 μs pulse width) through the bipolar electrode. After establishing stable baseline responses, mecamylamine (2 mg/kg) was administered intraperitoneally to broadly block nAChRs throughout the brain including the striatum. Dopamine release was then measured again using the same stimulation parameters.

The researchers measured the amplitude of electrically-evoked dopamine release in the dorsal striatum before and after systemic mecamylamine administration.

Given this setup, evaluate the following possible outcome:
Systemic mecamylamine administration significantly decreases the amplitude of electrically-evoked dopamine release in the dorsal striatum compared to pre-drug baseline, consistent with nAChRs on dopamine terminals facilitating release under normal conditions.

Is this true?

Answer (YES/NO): NO